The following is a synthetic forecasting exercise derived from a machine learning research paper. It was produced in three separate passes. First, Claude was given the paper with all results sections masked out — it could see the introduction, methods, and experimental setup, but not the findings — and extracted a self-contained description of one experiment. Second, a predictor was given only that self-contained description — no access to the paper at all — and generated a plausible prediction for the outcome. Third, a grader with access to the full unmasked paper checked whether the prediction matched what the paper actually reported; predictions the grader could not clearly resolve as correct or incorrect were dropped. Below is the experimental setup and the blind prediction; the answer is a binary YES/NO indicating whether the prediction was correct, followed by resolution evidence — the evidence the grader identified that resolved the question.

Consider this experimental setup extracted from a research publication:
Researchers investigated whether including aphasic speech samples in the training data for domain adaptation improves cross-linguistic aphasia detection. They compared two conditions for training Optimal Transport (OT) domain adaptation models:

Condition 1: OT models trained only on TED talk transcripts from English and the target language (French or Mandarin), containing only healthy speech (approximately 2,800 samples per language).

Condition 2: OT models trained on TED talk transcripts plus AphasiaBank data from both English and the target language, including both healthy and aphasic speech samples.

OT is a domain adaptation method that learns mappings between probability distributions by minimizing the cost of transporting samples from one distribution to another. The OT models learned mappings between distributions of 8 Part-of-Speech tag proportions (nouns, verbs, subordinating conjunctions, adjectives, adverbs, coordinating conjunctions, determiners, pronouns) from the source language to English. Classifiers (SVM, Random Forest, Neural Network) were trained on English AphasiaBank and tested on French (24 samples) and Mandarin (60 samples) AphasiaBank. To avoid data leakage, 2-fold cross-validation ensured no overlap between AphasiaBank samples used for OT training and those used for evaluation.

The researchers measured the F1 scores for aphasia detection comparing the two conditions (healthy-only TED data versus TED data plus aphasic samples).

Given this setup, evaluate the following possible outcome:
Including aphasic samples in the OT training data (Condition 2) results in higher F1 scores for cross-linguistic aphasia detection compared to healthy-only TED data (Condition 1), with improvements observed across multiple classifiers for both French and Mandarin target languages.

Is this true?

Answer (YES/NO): YES